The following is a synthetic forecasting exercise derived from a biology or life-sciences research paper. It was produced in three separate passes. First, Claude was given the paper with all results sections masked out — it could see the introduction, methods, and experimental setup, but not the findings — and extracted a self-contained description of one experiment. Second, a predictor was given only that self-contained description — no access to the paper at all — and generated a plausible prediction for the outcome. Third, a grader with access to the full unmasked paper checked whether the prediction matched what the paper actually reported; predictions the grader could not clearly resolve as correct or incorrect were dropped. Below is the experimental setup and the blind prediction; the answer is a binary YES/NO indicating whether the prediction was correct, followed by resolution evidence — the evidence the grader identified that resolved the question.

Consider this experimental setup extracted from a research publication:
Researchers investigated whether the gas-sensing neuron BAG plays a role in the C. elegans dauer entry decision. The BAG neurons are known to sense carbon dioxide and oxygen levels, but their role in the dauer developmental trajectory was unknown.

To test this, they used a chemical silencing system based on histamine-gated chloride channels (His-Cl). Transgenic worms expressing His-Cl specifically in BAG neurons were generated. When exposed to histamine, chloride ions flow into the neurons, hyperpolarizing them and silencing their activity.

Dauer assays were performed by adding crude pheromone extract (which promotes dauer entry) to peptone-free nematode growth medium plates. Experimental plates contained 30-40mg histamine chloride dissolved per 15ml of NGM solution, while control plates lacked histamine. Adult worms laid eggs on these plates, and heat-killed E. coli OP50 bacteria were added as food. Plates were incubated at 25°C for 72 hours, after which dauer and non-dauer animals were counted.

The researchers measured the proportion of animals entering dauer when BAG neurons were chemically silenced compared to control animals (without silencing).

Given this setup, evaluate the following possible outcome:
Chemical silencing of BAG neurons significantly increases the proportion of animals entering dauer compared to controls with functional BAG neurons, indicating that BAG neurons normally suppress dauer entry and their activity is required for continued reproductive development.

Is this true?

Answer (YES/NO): NO